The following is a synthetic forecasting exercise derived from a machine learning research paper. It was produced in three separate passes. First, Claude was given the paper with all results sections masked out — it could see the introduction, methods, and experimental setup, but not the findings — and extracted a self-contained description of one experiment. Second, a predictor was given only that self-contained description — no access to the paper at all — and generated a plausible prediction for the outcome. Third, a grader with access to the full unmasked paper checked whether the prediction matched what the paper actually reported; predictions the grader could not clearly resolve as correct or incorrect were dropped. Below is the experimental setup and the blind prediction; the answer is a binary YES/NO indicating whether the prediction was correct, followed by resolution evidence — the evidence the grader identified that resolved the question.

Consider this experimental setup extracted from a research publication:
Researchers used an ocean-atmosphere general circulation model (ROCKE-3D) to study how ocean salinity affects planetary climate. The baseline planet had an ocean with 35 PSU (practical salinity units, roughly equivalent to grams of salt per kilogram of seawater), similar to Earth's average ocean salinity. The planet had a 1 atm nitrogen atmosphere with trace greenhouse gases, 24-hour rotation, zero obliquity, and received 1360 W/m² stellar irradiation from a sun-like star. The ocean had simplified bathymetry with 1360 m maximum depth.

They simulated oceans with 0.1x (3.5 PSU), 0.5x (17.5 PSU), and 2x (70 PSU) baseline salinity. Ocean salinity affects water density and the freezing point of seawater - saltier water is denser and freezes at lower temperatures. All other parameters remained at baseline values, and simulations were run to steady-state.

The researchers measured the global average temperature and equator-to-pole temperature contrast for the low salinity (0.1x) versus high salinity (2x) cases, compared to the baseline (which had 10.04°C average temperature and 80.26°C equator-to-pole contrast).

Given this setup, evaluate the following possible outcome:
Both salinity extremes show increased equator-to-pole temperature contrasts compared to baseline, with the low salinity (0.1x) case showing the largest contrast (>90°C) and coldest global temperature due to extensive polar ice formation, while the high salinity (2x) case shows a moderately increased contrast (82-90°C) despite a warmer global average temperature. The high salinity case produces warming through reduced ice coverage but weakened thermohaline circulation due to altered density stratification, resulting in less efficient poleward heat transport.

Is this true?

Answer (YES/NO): NO